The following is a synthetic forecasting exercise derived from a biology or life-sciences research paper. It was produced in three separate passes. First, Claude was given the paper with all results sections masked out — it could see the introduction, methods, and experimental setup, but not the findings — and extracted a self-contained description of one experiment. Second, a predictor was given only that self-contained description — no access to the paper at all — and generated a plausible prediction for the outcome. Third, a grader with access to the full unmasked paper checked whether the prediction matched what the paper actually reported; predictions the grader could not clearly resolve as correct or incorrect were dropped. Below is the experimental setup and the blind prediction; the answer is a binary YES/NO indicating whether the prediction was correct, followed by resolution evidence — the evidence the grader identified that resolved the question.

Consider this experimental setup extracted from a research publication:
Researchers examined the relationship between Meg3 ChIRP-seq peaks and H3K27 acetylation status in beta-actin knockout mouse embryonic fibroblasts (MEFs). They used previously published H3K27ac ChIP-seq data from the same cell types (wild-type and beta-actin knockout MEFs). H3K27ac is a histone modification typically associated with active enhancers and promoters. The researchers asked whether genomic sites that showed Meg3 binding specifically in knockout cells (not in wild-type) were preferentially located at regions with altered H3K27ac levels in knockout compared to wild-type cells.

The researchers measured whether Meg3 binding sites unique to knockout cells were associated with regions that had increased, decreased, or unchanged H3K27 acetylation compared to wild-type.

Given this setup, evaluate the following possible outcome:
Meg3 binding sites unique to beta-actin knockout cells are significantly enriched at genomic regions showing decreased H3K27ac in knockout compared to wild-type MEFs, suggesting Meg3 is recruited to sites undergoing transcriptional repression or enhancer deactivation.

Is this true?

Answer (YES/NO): NO